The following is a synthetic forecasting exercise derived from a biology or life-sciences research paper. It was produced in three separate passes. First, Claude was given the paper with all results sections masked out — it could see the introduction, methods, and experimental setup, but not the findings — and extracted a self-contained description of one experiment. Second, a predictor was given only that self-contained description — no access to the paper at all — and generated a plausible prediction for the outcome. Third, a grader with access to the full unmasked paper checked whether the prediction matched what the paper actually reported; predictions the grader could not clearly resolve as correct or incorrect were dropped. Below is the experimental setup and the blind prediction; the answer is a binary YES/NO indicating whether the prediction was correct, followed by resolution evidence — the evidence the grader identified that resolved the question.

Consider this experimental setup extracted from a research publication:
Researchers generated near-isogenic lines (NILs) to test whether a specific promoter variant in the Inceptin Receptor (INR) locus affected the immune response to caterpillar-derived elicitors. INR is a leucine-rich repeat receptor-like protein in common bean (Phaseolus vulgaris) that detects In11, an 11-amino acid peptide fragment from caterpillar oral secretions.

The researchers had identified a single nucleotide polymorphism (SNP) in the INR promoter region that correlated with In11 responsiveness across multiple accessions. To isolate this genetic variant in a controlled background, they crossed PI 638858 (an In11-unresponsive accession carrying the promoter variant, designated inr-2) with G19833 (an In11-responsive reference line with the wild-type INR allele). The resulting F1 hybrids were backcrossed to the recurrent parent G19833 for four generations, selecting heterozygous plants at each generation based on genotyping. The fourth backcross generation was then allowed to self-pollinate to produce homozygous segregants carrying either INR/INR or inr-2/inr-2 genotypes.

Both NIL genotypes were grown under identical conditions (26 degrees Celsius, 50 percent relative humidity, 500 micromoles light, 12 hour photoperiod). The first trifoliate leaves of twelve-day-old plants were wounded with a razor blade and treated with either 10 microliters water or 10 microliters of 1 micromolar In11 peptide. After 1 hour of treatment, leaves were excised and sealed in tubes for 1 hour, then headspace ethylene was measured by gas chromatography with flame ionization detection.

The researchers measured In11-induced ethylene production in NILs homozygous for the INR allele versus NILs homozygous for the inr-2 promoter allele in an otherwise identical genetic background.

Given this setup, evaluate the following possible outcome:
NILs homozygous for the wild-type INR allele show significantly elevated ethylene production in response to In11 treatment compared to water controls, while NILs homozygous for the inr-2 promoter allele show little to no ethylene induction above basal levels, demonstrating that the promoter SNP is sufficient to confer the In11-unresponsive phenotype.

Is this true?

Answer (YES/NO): YES